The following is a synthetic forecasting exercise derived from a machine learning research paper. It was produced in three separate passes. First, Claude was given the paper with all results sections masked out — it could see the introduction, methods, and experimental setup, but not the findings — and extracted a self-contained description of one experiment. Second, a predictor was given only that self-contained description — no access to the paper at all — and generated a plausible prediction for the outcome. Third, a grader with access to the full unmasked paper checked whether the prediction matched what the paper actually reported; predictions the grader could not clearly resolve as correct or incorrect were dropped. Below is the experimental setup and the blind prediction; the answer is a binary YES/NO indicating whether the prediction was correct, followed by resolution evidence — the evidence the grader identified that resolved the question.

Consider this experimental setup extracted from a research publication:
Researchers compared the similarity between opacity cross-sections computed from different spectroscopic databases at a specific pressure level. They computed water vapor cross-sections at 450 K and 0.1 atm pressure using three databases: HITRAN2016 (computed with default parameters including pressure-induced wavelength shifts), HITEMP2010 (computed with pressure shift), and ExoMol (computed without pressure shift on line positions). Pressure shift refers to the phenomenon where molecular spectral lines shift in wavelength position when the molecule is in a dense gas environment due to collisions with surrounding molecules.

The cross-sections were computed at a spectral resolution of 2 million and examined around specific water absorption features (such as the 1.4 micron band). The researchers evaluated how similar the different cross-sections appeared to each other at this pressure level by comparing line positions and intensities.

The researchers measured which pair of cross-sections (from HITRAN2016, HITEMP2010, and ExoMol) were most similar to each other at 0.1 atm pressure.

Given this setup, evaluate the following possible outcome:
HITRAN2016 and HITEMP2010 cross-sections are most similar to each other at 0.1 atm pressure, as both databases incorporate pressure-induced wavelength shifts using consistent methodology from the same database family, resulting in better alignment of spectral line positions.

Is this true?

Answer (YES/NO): YES